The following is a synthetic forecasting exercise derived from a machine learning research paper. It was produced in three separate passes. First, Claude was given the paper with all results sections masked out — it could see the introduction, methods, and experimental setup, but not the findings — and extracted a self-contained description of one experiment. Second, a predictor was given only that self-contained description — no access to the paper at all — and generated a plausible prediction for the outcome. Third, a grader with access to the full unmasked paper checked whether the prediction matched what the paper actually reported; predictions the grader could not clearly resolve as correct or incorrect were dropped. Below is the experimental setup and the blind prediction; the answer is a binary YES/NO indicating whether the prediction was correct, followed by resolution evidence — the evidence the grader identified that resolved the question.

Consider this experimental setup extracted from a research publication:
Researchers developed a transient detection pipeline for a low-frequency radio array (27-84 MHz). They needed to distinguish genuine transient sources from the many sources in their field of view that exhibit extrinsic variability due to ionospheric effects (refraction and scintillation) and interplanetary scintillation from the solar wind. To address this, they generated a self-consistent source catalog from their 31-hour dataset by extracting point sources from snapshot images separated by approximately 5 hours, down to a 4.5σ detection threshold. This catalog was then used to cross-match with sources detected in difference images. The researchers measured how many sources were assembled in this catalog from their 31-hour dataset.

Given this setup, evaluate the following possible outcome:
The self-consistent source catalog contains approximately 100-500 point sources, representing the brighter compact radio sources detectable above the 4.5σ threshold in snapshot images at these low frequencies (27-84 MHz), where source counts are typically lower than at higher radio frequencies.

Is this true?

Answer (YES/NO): NO